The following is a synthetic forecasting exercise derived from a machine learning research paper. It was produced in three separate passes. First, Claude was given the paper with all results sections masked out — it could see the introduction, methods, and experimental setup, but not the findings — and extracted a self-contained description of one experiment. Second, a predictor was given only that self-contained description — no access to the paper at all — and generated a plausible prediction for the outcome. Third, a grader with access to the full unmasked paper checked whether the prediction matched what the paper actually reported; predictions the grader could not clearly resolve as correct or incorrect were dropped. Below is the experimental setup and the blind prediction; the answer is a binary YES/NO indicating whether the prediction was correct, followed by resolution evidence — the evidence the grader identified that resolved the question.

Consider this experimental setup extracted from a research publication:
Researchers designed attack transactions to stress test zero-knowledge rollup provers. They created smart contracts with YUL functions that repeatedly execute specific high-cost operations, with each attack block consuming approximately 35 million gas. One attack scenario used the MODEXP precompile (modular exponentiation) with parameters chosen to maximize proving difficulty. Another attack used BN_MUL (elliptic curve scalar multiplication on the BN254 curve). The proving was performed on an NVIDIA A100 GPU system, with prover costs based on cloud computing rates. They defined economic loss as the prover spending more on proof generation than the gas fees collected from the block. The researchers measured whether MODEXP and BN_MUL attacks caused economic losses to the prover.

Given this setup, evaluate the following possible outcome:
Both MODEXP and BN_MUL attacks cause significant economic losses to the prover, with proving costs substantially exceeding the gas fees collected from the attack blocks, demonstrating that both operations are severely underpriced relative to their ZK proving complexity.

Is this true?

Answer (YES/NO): NO